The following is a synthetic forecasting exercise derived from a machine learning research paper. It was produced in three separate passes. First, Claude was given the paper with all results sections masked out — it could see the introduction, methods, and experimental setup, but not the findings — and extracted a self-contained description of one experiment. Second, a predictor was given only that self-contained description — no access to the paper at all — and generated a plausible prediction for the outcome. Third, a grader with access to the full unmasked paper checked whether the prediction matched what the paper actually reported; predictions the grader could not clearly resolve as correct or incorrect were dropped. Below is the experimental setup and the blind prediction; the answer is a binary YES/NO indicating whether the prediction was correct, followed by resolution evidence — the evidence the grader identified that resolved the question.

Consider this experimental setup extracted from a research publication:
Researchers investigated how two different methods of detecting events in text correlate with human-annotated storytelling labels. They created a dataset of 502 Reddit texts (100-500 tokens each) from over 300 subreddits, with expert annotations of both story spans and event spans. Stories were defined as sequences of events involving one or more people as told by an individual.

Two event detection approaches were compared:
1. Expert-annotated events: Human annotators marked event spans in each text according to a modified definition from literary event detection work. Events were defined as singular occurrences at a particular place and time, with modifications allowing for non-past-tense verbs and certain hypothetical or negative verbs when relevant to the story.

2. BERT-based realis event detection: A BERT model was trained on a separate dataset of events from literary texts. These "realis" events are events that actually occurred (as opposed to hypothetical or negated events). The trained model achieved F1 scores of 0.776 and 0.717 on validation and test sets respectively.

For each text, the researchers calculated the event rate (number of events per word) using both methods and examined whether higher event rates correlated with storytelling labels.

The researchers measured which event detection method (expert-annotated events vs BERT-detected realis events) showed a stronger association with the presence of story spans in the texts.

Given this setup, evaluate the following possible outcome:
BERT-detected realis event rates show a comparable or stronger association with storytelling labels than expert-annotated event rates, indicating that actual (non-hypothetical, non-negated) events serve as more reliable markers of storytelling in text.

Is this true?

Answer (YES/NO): NO